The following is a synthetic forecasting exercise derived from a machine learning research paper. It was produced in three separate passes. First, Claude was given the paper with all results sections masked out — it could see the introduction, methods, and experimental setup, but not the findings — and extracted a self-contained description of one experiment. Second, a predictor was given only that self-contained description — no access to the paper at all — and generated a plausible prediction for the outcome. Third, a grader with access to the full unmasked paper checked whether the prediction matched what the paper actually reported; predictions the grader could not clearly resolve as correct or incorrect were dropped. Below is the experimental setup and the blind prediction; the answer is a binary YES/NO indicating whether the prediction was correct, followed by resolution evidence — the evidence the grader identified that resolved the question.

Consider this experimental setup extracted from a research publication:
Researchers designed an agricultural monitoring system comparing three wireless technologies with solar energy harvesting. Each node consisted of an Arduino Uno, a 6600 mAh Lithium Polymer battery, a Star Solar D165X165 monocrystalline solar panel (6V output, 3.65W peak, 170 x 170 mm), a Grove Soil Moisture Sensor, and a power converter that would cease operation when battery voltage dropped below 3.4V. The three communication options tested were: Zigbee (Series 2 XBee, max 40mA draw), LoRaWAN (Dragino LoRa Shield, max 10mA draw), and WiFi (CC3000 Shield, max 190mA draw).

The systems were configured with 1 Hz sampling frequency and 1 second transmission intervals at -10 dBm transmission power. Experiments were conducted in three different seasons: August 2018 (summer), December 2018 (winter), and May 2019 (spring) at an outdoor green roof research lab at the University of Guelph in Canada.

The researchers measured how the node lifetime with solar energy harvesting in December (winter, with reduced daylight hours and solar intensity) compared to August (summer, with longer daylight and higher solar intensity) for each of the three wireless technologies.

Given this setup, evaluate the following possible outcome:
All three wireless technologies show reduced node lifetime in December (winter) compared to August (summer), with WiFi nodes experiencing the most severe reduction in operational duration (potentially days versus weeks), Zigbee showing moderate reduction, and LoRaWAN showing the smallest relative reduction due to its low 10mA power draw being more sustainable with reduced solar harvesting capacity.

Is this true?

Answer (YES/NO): NO